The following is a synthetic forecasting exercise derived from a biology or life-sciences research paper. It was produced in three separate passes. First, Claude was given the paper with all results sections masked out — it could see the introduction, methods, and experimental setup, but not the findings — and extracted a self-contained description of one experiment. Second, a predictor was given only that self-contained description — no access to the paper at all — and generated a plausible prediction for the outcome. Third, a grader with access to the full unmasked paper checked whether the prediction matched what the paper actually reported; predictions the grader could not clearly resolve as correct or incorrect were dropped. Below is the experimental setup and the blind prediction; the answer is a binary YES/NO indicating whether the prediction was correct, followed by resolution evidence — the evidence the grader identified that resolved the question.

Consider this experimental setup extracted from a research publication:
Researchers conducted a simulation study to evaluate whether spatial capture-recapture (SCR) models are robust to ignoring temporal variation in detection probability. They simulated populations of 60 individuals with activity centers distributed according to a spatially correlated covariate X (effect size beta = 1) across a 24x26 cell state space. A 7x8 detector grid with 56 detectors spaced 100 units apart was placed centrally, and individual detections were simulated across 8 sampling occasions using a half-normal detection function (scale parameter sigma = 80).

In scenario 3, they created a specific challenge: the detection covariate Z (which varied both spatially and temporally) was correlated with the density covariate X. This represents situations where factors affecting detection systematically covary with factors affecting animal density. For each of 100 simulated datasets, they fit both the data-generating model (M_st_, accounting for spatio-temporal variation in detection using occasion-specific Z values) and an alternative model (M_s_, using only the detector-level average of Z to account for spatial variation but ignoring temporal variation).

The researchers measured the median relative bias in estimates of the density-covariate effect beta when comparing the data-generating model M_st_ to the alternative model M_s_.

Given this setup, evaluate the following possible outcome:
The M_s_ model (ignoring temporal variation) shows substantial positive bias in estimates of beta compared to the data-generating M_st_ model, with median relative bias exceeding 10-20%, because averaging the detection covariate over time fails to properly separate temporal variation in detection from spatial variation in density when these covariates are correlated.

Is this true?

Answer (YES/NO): NO